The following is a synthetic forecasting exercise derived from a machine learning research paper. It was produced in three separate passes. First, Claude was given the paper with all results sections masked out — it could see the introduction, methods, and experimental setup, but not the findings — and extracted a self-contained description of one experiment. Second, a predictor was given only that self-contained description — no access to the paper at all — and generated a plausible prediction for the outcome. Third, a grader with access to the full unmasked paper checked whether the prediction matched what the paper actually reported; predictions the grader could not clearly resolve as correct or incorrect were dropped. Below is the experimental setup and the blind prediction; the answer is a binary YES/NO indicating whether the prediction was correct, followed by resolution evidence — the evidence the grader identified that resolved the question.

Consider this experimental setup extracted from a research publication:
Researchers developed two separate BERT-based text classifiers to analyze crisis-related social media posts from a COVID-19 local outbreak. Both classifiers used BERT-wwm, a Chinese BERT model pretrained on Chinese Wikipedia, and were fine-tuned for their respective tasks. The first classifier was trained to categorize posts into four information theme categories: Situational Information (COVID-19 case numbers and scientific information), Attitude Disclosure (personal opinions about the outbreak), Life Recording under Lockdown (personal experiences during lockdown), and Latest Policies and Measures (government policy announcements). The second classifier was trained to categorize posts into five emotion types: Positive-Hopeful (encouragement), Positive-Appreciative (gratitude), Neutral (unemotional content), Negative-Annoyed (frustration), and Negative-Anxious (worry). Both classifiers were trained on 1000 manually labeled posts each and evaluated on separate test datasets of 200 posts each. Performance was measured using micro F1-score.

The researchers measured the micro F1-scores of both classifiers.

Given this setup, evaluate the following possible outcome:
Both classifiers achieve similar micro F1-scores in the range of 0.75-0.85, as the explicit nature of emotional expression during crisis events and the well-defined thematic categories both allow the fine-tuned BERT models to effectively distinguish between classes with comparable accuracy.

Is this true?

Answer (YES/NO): YES